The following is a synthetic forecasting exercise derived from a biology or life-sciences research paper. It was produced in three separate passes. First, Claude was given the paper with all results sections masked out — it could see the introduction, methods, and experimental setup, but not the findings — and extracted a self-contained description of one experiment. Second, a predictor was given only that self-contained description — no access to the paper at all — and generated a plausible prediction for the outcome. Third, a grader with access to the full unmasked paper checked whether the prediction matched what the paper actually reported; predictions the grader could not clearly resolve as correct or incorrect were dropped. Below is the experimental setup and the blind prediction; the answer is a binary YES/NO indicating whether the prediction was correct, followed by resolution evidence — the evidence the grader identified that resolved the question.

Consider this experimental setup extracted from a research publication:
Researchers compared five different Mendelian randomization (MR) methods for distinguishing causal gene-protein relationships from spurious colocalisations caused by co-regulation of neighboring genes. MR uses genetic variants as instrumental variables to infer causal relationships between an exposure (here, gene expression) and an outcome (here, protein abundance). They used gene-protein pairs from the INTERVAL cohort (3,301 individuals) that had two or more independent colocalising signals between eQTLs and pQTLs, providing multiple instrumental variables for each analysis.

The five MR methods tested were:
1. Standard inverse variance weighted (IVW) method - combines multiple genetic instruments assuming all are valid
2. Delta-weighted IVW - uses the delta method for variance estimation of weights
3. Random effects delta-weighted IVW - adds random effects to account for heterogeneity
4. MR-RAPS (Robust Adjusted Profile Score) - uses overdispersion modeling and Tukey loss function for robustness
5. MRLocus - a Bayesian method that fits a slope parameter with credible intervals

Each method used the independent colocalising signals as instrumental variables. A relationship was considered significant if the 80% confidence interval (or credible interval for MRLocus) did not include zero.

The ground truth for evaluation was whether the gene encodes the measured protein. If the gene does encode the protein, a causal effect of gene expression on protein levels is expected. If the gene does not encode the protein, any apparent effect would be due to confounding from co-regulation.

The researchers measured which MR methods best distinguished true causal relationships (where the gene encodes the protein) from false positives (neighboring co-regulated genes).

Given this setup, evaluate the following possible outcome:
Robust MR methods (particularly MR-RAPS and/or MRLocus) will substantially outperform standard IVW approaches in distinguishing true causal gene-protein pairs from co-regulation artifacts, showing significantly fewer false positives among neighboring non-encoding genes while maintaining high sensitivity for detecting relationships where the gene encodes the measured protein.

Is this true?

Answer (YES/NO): NO